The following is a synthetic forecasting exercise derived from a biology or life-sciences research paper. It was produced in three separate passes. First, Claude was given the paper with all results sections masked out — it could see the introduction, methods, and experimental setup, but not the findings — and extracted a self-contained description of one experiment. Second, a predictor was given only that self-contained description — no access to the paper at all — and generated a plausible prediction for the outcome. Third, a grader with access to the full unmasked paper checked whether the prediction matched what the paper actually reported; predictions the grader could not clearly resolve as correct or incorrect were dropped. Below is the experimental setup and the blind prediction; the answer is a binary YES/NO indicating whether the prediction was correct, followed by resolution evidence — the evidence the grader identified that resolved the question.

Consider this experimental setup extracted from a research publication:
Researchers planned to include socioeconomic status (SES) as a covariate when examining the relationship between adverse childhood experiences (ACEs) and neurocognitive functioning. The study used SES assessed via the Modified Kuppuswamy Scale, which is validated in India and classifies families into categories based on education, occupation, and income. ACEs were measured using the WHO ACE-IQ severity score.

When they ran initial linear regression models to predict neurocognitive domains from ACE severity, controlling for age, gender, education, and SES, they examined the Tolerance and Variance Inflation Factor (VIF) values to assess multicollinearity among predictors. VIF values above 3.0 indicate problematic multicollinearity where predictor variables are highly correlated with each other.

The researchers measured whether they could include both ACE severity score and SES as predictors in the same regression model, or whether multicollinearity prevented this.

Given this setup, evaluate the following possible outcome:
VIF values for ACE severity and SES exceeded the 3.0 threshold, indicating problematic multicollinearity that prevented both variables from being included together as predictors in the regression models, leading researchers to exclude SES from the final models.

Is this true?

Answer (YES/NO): YES